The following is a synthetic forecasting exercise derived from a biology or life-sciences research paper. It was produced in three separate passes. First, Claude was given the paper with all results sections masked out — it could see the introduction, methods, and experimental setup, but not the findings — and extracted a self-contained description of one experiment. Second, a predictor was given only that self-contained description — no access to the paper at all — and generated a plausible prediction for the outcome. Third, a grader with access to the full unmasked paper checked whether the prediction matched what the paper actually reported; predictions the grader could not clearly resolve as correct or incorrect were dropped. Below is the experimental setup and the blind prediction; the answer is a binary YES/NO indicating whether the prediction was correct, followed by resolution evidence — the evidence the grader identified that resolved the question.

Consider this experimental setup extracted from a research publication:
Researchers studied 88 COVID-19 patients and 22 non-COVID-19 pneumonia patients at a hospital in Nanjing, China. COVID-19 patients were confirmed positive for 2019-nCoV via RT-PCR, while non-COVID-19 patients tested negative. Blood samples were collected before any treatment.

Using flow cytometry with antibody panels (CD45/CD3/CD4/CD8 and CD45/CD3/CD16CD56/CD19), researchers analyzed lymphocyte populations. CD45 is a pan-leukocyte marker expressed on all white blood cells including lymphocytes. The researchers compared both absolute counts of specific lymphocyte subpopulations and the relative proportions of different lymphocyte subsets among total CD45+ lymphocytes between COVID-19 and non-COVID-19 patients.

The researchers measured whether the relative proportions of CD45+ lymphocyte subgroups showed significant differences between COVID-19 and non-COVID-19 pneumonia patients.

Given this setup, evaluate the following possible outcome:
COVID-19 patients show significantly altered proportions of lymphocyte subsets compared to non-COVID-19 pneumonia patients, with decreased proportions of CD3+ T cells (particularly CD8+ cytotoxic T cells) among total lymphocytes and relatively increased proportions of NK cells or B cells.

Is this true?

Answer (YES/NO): NO